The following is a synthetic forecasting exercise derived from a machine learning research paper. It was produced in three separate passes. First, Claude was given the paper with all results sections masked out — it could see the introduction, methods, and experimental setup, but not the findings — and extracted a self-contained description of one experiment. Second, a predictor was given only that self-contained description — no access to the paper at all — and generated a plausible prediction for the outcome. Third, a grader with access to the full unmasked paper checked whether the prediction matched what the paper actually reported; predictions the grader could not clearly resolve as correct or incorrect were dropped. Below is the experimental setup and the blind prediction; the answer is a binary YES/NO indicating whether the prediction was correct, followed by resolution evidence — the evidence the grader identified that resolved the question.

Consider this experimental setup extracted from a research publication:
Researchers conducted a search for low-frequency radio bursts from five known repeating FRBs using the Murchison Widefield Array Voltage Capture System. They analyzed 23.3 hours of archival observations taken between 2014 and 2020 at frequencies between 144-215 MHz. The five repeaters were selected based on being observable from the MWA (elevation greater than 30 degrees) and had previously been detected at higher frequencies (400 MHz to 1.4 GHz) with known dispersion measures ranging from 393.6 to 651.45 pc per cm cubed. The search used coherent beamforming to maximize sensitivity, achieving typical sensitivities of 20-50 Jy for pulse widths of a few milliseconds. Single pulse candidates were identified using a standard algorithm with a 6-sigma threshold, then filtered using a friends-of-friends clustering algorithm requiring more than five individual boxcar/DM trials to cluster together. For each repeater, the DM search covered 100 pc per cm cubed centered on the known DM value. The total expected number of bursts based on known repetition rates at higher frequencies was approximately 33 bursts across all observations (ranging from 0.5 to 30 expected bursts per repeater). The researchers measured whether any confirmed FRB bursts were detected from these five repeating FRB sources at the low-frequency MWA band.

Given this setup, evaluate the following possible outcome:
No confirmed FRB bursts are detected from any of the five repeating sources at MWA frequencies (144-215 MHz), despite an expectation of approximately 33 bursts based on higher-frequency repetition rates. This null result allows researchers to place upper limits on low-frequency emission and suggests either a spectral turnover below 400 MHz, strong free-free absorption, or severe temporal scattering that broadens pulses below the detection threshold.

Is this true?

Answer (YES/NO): YES